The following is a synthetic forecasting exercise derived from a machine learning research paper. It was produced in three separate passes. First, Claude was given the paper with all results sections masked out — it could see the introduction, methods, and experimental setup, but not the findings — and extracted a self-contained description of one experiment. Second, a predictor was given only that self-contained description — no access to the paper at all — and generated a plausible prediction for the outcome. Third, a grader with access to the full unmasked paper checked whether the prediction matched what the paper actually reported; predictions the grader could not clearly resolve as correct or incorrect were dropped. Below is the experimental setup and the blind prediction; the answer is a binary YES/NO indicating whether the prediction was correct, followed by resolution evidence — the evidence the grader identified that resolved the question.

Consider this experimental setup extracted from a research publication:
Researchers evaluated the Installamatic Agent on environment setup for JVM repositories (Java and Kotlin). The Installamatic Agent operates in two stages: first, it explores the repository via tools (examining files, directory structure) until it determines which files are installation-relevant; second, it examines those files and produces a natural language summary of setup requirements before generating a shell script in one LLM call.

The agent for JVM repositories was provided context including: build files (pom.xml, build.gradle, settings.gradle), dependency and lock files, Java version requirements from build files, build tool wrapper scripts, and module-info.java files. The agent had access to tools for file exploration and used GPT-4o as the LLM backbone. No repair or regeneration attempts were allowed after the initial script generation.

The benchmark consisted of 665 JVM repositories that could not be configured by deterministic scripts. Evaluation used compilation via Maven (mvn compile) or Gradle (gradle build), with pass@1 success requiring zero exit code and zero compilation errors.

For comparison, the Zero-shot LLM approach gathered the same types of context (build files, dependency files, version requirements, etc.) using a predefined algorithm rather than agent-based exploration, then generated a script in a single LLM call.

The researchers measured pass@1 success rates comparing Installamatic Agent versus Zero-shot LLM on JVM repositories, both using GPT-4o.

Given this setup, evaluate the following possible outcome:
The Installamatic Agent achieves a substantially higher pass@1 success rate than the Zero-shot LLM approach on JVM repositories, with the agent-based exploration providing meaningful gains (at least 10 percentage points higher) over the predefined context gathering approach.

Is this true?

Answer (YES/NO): NO